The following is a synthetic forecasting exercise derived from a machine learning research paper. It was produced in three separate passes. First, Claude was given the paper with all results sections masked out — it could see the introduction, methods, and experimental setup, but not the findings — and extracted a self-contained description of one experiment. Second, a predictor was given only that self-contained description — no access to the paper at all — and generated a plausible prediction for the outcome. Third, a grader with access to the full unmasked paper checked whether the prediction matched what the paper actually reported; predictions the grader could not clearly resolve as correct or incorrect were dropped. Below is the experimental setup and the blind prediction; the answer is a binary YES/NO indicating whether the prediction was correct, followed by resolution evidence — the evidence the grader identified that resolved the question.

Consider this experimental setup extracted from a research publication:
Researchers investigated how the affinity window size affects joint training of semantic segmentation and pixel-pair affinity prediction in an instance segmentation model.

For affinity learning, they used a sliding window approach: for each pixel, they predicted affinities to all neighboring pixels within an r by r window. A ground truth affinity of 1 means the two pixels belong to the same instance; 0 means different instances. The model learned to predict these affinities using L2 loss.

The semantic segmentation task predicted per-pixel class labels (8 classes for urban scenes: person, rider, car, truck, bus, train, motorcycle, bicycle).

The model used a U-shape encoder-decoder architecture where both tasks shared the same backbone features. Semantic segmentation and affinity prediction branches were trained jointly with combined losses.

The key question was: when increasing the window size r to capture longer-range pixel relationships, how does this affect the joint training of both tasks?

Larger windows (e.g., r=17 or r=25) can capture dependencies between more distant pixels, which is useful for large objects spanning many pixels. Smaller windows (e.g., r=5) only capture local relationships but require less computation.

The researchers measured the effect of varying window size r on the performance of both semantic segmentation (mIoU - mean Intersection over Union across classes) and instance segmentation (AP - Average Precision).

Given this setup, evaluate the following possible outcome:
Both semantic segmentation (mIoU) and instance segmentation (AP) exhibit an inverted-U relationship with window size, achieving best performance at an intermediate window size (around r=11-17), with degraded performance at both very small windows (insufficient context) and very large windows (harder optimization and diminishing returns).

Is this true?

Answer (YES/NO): NO